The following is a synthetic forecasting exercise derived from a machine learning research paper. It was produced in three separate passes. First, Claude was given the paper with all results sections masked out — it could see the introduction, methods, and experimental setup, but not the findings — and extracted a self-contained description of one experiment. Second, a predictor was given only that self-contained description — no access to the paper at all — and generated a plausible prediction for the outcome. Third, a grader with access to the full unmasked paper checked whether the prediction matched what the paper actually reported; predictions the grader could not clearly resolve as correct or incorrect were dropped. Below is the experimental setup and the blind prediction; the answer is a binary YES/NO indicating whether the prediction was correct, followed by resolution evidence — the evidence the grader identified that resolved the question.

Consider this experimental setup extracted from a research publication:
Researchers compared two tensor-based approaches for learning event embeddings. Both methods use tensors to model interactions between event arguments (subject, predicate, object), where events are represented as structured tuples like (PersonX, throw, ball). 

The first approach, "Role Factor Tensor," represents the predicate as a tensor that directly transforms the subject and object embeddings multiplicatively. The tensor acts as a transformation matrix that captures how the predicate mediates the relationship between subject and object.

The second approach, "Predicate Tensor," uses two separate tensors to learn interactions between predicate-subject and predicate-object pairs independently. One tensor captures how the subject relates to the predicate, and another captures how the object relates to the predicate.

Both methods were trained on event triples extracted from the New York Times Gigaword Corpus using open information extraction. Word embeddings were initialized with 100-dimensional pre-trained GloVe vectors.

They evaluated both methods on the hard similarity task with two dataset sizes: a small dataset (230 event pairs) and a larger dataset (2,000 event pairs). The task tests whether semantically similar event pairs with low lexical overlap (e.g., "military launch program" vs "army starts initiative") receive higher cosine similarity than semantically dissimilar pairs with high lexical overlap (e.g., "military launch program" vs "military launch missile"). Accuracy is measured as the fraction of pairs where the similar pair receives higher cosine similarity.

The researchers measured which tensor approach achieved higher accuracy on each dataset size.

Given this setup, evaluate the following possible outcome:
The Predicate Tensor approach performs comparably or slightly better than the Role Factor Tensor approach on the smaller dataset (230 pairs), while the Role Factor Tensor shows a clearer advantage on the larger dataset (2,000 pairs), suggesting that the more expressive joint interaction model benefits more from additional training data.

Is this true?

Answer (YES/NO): NO